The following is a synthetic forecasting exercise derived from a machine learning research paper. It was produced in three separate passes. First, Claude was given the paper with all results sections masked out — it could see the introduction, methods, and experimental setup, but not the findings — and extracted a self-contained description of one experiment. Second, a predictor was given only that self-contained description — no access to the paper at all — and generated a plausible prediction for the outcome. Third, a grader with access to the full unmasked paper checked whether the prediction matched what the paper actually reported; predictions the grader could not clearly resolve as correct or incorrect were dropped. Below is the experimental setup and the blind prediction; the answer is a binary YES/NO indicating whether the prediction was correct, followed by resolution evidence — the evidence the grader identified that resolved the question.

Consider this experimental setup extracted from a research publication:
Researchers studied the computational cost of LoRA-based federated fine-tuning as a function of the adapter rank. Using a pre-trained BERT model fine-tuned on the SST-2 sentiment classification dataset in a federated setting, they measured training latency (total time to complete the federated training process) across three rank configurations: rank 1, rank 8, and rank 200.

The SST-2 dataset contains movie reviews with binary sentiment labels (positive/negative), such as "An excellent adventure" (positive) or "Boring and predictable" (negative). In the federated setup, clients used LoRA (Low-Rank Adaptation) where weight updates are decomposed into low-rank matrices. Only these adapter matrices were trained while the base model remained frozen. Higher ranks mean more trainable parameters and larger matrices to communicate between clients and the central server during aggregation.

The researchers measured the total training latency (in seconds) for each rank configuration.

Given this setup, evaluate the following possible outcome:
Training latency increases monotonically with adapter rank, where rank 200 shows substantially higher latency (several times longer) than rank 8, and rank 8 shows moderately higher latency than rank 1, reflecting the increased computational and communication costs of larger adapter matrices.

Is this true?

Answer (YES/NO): NO